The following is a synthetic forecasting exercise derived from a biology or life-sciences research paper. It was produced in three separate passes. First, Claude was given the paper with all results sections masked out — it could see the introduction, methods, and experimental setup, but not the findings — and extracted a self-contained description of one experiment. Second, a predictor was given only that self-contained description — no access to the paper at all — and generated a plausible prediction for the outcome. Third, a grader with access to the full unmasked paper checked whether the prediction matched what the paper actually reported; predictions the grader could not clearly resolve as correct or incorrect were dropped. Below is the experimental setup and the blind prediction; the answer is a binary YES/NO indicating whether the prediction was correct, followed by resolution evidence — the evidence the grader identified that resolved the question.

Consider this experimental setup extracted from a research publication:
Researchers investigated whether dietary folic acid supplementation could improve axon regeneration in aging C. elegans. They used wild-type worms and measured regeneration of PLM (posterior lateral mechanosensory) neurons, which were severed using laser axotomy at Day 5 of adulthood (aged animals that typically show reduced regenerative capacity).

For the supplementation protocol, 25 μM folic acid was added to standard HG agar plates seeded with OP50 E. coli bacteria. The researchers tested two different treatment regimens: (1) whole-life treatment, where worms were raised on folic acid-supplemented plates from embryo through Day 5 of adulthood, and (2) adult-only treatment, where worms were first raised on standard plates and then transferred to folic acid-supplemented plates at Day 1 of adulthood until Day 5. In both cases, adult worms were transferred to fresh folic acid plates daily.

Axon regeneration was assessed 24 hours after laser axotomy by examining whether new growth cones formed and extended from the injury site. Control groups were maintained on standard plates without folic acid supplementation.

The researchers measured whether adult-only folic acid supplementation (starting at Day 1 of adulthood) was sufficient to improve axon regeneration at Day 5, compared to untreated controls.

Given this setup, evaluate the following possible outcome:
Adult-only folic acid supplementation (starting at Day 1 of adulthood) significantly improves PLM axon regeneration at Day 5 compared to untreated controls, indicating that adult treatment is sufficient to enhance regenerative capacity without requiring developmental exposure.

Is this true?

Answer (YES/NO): YES